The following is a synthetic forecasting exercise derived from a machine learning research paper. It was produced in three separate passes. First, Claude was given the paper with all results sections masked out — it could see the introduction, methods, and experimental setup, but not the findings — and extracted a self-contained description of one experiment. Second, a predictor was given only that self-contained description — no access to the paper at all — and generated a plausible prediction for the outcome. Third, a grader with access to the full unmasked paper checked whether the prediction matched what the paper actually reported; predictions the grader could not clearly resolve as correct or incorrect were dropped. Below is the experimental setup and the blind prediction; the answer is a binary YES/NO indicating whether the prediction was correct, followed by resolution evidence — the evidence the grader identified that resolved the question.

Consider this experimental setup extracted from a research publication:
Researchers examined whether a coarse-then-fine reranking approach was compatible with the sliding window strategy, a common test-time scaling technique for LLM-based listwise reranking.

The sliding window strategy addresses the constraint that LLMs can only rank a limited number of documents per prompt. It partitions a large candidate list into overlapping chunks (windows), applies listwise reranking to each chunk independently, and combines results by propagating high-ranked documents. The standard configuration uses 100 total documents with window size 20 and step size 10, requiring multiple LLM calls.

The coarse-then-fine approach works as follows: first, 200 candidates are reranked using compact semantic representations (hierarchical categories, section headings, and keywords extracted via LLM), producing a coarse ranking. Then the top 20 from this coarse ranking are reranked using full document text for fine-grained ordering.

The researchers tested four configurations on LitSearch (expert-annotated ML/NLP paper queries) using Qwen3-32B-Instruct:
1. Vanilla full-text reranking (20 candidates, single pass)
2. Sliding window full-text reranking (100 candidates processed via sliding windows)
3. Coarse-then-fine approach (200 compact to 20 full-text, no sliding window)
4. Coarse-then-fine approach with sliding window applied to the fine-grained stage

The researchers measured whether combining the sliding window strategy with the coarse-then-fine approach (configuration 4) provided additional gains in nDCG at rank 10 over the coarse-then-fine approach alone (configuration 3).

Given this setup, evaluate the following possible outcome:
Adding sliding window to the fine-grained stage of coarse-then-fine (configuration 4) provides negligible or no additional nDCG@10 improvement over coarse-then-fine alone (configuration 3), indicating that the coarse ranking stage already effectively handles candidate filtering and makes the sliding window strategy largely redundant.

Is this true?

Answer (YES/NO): NO